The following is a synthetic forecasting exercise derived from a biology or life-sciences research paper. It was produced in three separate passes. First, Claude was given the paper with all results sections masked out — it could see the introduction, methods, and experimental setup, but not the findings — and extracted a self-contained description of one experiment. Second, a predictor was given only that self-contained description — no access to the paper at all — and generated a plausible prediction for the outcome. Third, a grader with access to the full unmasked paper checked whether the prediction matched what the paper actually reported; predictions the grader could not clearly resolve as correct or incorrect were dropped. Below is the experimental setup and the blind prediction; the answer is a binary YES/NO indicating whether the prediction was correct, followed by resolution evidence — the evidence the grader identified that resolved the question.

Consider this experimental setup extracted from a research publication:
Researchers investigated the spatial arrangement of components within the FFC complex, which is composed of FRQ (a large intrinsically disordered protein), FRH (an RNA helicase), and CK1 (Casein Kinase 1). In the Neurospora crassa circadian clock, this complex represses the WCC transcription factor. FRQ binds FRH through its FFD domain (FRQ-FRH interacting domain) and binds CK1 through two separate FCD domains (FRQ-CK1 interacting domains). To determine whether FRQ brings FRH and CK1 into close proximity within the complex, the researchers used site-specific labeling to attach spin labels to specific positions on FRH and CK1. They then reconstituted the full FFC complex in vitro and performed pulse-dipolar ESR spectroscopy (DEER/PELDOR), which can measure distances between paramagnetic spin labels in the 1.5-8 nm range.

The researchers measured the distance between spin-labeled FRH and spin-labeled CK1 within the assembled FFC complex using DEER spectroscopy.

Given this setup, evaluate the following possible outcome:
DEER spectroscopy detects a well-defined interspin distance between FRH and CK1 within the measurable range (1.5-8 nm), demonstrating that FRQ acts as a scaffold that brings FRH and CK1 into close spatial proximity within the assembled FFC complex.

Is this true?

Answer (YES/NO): NO